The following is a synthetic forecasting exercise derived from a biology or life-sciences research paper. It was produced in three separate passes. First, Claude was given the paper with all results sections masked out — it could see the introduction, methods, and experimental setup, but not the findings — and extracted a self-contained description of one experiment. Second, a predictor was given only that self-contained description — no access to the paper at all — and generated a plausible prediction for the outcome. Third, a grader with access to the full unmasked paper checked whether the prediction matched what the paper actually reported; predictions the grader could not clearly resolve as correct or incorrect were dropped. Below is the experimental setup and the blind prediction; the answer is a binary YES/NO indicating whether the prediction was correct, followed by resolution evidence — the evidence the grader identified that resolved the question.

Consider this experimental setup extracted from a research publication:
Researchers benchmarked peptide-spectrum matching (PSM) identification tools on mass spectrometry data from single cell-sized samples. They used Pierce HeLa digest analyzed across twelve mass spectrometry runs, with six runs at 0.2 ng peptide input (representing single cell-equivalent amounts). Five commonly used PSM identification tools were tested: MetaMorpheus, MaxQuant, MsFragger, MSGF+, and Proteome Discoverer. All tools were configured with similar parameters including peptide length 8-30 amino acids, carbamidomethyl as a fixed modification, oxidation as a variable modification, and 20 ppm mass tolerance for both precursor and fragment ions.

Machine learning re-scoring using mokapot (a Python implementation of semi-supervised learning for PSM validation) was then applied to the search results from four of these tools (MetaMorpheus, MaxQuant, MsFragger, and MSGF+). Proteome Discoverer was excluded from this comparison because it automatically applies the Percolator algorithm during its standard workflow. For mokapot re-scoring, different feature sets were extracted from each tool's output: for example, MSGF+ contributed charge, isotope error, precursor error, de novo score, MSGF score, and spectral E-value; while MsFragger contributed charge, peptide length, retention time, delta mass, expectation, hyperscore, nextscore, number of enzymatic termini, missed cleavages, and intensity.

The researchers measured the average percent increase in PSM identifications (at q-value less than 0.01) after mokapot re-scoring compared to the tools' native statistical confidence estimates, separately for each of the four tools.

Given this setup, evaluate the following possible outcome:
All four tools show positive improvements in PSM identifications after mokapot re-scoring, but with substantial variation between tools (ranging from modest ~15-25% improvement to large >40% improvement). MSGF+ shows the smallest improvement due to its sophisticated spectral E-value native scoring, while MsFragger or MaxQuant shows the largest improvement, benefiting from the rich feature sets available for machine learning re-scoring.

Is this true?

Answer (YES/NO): NO